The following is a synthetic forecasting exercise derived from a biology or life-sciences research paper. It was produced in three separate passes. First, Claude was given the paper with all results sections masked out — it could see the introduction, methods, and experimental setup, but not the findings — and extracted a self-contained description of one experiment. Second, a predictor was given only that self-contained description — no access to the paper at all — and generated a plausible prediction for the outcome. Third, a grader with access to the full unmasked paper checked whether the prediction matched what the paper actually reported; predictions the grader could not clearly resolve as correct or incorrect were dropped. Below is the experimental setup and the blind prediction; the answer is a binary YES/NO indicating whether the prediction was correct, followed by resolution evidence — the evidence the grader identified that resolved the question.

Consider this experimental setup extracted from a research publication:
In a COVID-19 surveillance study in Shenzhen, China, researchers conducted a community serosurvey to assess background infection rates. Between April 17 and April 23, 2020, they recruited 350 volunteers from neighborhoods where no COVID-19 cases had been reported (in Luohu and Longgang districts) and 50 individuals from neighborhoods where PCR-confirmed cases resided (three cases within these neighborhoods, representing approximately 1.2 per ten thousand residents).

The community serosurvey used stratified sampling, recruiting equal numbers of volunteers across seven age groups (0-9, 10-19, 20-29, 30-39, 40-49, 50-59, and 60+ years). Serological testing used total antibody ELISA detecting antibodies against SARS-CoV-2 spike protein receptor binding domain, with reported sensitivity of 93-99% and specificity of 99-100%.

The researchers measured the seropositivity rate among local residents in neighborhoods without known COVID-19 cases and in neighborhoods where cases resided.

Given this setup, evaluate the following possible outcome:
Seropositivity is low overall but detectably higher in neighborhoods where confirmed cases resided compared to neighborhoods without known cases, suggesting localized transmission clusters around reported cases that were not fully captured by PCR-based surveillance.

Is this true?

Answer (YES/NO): NO